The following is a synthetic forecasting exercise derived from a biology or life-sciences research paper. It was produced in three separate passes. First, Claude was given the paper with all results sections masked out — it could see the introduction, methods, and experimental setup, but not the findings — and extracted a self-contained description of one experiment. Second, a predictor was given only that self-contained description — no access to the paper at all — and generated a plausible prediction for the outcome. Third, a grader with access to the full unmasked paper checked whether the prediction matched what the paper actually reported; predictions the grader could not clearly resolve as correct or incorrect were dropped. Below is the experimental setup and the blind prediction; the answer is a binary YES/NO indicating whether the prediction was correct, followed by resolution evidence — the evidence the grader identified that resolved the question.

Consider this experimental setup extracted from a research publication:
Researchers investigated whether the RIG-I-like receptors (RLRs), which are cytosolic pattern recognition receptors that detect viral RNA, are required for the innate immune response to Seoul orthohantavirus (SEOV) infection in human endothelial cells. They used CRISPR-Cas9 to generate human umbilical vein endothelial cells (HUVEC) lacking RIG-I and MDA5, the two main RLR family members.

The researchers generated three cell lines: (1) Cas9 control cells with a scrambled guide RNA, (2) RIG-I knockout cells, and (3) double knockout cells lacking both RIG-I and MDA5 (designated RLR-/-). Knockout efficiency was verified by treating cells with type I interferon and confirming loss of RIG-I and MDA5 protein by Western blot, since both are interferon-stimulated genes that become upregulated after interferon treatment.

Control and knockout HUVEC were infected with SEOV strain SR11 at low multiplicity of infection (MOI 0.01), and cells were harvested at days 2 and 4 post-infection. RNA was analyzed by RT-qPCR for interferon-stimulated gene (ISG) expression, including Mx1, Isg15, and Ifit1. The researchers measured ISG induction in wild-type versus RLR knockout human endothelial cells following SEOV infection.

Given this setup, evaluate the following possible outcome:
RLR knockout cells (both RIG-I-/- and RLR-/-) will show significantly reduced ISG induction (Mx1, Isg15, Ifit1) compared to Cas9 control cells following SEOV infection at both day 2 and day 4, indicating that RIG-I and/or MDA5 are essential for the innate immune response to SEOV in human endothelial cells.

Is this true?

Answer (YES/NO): YES